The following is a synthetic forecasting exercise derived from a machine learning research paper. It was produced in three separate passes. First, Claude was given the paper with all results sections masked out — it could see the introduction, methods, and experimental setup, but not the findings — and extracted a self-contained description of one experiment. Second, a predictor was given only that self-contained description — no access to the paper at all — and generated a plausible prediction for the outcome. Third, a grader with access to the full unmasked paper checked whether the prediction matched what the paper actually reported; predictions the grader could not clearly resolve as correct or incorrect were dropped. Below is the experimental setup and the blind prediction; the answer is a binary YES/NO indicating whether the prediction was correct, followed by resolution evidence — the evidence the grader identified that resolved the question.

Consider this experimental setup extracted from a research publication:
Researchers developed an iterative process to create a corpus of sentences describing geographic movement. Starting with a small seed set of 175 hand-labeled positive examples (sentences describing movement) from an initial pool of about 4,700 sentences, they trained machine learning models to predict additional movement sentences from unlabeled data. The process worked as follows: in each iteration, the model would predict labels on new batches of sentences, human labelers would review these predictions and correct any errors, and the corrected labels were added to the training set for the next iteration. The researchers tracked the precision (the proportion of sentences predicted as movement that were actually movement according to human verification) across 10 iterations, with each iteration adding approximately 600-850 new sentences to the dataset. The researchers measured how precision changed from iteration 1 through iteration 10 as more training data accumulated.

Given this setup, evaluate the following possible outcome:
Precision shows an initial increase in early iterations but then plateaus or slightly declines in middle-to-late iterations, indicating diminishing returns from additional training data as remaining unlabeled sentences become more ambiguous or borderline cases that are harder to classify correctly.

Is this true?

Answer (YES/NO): NO